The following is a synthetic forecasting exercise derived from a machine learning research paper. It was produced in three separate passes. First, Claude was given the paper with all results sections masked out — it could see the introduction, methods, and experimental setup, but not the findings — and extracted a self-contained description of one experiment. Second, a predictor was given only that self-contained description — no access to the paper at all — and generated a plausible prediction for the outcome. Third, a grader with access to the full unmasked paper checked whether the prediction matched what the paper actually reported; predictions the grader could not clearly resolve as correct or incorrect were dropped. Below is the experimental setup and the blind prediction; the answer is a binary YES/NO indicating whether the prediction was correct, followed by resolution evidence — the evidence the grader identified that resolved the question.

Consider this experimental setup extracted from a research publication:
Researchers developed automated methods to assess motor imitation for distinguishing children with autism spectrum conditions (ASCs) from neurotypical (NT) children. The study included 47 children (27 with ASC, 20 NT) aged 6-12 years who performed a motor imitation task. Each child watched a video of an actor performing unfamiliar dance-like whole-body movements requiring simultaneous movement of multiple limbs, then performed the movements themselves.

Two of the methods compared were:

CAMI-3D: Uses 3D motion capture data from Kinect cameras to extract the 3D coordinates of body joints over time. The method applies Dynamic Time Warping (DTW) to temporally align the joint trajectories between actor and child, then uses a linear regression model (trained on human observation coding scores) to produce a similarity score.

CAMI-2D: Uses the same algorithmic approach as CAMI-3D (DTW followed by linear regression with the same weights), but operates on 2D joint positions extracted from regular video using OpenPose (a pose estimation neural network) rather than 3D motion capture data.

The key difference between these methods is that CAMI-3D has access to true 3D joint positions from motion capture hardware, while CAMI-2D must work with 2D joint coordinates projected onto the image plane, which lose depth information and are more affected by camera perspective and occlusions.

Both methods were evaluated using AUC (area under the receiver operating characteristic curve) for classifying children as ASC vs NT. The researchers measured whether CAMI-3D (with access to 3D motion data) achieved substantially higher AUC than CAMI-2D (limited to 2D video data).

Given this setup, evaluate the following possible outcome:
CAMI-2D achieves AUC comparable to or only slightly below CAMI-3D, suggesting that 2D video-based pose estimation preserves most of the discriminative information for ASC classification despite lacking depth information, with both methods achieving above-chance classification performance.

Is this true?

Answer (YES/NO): YES